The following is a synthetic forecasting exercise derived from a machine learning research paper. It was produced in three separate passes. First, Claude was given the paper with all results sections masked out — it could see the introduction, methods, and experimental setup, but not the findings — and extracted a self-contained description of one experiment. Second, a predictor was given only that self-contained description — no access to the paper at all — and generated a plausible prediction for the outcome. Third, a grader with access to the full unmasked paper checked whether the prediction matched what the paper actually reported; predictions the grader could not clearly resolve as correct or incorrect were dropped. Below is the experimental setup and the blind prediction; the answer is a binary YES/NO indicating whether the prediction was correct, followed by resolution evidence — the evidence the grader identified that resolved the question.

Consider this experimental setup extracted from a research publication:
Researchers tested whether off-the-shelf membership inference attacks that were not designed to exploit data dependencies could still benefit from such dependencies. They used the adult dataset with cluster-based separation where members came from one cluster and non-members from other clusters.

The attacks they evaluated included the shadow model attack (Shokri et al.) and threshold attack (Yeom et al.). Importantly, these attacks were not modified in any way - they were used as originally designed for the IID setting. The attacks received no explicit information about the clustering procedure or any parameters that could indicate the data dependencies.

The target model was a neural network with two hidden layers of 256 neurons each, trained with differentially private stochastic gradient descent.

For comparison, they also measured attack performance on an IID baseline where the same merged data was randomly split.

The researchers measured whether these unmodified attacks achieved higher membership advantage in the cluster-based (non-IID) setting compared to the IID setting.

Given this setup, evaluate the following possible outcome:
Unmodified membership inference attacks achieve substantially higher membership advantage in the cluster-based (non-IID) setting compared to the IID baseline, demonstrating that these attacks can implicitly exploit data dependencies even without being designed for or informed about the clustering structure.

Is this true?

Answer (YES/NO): YES